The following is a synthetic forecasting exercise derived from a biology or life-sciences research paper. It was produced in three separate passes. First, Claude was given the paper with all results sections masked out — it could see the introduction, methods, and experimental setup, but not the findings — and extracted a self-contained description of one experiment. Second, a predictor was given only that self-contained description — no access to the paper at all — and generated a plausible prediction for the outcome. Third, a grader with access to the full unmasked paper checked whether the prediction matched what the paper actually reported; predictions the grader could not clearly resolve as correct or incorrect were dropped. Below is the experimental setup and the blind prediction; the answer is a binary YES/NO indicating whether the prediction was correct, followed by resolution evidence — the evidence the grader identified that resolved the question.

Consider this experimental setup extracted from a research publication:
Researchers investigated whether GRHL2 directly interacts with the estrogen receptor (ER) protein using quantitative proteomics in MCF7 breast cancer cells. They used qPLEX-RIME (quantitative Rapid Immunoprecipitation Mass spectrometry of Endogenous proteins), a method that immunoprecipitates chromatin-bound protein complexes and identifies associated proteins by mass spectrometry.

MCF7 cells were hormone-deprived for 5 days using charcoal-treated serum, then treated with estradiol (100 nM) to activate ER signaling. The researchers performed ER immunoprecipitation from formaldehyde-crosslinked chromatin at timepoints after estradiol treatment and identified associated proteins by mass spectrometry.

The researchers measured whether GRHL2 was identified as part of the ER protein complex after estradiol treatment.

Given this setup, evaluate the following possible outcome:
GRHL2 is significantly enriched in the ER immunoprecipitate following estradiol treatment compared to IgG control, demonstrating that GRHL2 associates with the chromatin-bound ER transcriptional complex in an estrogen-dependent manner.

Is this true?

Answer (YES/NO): YES